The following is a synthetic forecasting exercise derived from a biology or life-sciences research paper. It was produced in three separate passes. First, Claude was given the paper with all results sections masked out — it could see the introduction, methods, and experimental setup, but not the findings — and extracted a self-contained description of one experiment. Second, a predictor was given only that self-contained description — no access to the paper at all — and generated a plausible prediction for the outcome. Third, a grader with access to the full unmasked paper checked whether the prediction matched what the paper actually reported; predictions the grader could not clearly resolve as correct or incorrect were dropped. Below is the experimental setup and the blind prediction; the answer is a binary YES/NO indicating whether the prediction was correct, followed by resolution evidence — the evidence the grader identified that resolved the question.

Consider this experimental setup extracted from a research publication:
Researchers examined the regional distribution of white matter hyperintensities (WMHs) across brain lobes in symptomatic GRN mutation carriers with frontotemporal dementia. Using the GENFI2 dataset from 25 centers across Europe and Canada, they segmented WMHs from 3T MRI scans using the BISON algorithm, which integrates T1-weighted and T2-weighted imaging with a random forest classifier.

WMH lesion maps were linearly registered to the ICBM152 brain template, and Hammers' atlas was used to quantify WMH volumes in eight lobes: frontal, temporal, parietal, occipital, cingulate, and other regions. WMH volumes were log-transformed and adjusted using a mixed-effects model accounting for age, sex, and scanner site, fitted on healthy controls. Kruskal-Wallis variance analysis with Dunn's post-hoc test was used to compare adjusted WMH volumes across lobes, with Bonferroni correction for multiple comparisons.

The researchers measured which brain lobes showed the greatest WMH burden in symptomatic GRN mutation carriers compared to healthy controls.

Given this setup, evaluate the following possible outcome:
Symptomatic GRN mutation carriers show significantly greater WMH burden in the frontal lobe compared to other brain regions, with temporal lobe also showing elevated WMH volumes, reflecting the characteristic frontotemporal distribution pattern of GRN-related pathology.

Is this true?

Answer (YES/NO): YES